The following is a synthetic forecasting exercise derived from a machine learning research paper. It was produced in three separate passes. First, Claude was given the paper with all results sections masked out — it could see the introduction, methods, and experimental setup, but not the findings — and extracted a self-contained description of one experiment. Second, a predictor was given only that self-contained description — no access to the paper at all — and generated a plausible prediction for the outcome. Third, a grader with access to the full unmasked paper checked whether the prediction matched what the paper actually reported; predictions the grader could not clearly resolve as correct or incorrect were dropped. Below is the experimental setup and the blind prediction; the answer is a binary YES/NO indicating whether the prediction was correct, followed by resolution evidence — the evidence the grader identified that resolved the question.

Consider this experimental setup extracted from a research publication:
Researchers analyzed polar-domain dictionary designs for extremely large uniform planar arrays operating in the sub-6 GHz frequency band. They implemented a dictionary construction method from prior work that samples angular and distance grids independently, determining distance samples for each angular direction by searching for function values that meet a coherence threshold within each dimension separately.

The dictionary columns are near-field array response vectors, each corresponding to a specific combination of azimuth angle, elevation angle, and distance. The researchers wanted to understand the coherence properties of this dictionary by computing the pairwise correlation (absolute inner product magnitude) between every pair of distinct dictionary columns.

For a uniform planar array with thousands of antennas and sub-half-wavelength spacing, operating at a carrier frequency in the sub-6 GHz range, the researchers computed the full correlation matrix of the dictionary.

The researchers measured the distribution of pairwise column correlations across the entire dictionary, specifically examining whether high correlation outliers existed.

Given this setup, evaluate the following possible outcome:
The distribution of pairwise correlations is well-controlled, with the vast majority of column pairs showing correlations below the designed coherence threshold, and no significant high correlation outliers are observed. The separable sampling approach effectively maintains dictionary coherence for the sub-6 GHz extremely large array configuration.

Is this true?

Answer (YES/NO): NO